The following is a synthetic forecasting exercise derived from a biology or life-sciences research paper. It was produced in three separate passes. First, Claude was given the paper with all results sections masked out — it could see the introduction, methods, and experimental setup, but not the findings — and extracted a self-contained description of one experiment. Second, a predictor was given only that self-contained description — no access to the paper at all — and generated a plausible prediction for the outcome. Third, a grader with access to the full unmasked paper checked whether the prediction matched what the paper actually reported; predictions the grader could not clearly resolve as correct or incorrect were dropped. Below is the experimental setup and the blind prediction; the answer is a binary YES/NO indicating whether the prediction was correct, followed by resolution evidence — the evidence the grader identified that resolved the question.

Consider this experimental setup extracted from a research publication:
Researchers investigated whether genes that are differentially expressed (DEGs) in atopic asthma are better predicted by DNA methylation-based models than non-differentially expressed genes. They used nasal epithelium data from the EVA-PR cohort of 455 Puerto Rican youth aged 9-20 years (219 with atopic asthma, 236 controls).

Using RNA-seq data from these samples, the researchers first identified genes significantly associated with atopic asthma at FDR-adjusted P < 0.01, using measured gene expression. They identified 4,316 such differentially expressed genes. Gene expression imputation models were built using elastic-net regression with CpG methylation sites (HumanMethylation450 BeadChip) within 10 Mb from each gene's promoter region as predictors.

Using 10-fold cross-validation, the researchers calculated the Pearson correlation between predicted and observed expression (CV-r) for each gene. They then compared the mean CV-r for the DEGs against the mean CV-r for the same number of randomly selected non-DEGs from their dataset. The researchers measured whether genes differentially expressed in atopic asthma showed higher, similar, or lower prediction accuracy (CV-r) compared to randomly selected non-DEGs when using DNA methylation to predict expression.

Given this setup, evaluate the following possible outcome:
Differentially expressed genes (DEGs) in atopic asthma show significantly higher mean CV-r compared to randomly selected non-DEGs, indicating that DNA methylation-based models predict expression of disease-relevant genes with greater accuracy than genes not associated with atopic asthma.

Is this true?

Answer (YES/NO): YES